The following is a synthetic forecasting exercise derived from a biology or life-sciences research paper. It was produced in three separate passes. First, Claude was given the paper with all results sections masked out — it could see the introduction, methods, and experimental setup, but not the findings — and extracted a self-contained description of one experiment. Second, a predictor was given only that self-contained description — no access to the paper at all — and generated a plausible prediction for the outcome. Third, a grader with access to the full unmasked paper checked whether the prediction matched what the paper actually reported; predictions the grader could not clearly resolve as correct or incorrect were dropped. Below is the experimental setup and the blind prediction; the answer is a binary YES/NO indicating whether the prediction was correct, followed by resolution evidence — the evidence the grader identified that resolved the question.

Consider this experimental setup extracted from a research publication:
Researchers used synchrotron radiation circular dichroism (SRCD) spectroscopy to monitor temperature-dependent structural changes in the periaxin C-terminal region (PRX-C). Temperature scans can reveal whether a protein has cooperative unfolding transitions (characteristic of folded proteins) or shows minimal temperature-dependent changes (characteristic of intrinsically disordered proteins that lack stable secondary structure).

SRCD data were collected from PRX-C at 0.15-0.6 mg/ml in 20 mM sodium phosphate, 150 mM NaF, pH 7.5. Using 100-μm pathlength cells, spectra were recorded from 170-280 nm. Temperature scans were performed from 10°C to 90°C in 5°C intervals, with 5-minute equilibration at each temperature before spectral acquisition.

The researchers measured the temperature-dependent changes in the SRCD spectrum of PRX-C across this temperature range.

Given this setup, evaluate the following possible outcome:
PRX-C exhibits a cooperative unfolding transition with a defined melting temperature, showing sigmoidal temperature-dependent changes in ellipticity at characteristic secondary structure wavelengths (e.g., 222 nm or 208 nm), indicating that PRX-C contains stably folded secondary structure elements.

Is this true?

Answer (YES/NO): NO